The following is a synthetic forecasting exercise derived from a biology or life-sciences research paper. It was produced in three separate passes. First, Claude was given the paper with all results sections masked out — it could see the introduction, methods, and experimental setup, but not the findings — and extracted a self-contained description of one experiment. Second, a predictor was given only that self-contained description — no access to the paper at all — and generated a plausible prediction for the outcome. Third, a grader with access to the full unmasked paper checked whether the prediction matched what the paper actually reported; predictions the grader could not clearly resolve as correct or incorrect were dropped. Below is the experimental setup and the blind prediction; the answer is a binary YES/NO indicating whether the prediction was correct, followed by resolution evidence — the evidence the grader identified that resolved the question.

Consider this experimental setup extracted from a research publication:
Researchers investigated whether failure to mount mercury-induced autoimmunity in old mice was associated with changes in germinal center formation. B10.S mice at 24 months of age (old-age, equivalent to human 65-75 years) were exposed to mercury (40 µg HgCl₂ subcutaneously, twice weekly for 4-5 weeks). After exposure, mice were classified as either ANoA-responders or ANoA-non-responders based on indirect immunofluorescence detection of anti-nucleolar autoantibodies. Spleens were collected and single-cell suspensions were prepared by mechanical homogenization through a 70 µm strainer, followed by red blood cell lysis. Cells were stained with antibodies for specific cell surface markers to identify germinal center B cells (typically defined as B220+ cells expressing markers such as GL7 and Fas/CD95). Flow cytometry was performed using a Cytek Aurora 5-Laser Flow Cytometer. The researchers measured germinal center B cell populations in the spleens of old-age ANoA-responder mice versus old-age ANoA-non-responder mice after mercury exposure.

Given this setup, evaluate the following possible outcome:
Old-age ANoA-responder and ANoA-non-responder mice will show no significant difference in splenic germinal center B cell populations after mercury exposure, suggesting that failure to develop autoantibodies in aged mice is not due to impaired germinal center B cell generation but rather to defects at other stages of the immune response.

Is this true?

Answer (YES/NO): NO